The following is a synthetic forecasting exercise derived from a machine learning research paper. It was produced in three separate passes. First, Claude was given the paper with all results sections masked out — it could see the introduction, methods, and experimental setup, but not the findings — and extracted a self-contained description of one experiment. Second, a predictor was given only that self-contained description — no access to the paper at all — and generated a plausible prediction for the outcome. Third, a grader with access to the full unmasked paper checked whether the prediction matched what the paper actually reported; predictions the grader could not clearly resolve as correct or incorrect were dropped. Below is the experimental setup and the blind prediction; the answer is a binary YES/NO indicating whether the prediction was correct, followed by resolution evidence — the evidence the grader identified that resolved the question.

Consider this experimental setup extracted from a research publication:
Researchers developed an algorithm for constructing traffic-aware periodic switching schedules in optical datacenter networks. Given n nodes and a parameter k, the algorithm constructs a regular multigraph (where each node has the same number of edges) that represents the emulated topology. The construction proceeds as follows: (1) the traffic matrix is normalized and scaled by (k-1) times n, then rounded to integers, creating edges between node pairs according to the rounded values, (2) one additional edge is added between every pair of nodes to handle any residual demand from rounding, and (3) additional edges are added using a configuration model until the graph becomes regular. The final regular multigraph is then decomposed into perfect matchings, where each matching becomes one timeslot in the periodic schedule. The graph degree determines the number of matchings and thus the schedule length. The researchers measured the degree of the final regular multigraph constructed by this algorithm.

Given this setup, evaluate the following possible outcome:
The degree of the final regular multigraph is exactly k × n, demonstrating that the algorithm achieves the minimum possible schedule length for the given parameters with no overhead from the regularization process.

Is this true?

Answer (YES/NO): YES